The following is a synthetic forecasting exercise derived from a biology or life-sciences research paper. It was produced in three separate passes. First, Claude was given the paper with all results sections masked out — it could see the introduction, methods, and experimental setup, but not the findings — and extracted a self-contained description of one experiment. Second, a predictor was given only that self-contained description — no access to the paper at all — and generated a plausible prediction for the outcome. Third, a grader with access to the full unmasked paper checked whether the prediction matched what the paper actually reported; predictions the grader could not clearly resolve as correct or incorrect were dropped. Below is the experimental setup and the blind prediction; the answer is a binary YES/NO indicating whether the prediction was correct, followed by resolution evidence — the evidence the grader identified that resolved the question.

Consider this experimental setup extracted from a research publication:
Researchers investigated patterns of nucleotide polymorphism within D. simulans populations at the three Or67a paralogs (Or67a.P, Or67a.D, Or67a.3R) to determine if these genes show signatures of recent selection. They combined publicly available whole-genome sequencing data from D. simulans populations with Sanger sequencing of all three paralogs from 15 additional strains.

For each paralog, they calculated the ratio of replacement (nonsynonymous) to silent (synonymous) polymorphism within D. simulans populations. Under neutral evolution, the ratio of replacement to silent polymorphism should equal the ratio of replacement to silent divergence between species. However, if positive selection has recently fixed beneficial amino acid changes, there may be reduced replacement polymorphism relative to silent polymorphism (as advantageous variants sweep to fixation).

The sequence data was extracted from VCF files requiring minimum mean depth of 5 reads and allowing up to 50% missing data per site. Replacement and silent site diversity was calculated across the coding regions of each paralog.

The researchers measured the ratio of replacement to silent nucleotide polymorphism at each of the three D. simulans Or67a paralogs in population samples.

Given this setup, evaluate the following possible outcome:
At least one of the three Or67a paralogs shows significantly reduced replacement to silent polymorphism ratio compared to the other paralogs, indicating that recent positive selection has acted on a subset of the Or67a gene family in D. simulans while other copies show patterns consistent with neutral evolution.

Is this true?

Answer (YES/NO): NO